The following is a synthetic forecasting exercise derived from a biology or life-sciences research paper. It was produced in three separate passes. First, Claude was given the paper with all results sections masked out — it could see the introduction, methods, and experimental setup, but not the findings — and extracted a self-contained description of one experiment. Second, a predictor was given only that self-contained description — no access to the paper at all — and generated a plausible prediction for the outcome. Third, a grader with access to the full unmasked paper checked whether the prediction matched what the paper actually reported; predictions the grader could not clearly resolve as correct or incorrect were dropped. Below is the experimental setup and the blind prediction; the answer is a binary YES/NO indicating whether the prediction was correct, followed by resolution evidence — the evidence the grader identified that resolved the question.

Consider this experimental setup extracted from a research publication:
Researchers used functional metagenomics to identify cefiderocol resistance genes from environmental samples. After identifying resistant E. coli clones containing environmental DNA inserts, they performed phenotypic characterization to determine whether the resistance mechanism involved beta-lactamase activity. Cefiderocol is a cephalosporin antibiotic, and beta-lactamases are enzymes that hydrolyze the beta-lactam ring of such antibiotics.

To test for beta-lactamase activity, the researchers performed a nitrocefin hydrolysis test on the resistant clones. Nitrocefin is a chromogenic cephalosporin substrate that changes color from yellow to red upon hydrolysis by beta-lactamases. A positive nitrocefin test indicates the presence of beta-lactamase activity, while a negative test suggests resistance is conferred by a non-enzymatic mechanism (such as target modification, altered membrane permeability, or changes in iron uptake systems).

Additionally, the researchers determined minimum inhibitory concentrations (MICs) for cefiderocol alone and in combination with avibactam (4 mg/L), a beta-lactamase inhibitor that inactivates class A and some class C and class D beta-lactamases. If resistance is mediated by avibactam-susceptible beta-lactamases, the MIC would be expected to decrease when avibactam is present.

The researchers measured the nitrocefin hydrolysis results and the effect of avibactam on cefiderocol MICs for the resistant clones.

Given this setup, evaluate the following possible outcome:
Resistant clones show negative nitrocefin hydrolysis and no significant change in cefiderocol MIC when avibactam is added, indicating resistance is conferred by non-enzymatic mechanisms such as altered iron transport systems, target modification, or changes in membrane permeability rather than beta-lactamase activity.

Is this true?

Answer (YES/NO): YES